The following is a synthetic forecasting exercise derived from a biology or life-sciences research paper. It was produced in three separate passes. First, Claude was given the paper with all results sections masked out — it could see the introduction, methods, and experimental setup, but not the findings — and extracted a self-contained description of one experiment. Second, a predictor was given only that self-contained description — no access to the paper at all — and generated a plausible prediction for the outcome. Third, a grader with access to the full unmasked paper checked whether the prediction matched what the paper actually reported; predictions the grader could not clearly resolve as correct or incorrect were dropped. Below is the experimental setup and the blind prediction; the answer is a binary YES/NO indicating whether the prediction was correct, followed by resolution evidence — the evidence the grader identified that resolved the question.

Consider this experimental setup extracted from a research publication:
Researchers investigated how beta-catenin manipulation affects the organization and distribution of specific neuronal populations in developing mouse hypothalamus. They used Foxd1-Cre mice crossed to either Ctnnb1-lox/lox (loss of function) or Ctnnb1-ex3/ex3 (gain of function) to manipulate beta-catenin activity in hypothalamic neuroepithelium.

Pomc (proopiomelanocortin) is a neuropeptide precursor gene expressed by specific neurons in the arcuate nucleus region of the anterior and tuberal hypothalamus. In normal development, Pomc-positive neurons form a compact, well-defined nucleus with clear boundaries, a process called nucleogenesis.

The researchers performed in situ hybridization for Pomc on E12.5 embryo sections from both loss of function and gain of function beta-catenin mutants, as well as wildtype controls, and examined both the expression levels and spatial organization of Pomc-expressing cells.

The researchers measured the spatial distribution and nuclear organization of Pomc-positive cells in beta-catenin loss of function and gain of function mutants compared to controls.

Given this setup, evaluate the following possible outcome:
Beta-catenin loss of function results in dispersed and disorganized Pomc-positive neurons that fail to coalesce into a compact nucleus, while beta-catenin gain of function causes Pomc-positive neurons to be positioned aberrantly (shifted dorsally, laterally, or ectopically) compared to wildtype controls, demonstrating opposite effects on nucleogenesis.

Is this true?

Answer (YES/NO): NO